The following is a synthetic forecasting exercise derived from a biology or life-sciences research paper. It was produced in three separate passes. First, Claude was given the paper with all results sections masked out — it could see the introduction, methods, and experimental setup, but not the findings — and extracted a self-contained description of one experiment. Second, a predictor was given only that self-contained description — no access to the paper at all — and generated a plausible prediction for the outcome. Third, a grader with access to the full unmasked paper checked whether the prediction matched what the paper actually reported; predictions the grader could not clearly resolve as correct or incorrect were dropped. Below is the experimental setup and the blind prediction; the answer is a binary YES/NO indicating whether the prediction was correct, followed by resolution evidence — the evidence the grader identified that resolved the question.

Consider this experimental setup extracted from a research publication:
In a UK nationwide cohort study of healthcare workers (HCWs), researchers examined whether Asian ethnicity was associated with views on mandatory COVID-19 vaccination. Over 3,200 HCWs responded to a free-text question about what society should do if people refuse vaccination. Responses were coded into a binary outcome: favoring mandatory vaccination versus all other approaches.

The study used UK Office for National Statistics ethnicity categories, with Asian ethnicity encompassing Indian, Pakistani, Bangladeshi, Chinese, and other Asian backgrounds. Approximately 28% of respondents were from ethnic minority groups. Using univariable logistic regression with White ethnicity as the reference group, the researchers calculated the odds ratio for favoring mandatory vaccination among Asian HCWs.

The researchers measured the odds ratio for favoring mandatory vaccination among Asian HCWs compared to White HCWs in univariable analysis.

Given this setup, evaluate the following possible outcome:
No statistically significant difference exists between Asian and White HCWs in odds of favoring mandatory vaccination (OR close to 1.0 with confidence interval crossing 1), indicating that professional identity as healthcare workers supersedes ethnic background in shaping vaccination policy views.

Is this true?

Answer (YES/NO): NO